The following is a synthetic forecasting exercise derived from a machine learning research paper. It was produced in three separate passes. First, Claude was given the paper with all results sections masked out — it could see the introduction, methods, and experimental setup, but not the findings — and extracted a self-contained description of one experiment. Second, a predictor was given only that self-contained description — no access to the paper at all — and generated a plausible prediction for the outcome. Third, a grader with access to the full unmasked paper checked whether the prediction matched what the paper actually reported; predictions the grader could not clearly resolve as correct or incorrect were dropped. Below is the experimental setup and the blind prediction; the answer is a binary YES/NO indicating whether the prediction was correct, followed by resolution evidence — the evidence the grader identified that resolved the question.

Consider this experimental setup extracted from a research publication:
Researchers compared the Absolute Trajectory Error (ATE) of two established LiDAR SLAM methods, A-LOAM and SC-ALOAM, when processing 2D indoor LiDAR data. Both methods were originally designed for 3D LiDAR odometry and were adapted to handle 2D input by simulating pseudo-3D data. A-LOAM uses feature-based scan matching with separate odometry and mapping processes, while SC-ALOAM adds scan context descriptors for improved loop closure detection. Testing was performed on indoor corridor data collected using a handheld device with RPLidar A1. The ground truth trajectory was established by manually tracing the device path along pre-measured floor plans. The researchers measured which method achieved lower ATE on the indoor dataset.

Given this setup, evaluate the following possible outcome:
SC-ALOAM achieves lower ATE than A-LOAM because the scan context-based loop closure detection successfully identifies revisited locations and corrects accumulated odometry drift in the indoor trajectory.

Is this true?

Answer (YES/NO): NO